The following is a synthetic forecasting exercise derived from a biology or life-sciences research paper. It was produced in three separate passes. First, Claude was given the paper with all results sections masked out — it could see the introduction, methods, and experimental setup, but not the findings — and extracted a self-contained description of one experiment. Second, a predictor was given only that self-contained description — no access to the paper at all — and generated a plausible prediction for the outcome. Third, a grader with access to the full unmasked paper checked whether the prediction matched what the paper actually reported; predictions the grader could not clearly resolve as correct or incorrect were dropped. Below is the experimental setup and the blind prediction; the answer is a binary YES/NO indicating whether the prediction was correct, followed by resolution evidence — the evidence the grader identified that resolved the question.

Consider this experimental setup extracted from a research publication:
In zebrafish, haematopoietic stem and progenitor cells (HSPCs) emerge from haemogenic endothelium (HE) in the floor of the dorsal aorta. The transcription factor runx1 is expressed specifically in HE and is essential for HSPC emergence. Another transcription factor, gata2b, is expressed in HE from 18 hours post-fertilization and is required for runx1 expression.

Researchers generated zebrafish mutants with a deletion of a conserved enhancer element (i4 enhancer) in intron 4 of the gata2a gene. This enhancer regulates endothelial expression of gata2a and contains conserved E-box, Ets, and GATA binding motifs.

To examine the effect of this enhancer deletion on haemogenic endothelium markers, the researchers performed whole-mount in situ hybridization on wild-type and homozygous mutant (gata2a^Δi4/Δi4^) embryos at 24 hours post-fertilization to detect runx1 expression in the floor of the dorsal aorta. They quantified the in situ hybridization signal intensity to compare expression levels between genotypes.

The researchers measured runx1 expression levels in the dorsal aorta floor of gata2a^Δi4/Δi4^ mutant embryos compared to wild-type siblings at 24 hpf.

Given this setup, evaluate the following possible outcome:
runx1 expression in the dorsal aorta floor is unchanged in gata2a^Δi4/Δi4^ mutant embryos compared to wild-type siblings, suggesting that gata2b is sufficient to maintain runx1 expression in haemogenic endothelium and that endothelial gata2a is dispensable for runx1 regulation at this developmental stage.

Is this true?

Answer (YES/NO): NO